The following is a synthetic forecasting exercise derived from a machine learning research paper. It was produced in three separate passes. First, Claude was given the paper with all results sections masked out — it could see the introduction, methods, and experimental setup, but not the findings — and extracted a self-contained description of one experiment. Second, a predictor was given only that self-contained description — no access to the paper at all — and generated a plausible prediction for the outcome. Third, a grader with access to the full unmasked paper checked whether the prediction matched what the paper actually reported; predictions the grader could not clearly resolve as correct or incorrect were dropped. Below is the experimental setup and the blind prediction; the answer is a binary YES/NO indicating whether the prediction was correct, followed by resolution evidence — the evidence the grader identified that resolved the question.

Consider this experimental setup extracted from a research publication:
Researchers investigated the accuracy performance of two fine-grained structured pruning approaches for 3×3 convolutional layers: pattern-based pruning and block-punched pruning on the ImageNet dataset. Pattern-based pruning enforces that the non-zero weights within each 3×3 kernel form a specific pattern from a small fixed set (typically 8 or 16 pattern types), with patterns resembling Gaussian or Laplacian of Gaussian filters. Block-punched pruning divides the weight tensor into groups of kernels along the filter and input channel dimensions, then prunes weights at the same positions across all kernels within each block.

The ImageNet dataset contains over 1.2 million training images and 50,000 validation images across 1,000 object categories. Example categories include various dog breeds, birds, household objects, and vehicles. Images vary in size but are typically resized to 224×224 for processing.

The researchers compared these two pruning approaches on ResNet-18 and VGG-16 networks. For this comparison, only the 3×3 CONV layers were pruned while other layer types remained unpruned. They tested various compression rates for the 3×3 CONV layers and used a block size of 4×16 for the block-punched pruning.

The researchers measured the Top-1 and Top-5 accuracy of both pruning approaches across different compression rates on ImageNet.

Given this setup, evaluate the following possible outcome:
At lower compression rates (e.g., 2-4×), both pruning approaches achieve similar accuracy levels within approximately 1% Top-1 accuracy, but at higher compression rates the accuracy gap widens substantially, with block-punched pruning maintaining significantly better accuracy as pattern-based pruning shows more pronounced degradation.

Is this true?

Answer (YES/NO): NO